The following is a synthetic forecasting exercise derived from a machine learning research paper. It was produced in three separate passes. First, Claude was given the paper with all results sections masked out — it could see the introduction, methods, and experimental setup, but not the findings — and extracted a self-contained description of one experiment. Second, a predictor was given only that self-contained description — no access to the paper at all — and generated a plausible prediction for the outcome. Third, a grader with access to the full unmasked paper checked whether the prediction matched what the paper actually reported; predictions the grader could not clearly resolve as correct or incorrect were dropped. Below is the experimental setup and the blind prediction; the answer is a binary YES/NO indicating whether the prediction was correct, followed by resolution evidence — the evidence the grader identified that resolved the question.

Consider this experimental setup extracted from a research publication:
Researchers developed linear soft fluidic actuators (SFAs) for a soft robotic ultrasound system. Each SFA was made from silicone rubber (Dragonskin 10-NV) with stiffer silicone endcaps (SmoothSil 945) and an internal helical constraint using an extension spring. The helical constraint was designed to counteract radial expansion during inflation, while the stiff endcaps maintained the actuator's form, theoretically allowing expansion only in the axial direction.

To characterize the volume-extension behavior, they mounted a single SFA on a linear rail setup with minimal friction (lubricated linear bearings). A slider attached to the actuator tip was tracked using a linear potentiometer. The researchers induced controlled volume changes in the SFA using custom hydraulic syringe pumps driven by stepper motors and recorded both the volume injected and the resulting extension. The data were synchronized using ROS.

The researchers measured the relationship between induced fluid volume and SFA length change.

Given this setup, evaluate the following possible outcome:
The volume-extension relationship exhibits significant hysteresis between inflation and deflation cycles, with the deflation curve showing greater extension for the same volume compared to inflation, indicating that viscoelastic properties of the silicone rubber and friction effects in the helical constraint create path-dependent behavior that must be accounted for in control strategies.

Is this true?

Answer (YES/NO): NO